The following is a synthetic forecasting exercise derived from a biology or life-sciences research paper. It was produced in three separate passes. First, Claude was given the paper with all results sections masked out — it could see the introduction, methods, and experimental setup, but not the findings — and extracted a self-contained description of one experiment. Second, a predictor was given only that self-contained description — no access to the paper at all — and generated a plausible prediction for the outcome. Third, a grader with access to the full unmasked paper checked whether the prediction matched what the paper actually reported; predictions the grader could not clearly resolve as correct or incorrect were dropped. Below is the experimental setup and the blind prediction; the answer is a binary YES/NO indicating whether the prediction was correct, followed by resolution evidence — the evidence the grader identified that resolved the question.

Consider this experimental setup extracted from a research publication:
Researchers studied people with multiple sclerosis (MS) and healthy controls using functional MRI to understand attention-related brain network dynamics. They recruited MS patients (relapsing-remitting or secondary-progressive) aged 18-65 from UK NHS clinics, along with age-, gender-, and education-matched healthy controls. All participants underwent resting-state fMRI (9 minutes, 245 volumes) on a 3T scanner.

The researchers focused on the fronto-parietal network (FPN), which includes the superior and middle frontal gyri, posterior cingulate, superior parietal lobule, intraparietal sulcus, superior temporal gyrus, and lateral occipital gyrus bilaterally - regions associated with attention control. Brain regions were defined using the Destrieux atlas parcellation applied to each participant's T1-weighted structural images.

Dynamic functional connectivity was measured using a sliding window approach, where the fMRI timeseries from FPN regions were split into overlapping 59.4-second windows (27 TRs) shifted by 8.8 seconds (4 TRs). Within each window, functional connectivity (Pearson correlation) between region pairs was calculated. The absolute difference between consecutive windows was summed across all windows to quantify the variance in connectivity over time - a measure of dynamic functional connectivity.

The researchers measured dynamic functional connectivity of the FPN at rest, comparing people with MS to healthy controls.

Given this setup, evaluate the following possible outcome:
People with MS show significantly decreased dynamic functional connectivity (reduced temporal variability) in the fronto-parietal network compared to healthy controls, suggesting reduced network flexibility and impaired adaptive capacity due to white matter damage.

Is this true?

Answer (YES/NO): NO